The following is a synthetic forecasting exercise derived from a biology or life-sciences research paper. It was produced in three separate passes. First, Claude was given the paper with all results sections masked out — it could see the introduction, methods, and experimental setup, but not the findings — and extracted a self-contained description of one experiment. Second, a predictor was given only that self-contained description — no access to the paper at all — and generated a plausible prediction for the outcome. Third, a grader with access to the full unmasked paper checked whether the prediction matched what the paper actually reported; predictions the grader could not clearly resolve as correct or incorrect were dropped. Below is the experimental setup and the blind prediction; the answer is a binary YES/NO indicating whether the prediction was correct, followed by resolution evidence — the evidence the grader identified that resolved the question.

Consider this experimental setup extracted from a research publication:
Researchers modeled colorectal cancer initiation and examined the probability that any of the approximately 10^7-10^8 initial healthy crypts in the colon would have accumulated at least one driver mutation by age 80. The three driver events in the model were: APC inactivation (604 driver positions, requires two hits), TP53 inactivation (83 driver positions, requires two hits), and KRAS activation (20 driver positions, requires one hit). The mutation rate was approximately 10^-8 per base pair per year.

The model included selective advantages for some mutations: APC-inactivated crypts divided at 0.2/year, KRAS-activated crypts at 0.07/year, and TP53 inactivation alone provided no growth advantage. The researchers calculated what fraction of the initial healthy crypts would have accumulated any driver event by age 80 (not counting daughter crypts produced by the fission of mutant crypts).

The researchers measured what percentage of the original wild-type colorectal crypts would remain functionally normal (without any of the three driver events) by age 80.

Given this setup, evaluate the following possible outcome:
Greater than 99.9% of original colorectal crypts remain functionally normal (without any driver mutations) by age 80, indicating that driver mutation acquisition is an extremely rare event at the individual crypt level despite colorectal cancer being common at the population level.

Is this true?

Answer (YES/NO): YES